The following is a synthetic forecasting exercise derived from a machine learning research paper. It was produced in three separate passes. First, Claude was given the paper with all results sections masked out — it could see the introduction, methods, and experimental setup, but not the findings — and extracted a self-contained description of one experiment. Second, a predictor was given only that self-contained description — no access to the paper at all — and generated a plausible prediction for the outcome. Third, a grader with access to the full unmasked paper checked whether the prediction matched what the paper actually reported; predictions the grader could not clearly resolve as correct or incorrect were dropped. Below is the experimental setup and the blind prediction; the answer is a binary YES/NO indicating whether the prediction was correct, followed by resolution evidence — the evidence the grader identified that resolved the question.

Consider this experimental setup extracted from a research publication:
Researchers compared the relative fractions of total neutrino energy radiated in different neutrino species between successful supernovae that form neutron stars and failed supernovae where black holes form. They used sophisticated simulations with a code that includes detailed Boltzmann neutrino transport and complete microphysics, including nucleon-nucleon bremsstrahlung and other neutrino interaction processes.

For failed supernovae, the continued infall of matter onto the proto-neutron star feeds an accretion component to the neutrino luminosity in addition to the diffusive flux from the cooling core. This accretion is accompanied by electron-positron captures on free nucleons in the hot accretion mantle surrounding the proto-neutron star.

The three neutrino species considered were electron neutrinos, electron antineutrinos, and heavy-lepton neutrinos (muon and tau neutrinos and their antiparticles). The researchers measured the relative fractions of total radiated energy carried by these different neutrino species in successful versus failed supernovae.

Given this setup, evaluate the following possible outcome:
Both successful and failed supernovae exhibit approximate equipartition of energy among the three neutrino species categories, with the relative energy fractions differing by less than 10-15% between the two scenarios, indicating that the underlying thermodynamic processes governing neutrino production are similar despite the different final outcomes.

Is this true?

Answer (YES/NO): NO